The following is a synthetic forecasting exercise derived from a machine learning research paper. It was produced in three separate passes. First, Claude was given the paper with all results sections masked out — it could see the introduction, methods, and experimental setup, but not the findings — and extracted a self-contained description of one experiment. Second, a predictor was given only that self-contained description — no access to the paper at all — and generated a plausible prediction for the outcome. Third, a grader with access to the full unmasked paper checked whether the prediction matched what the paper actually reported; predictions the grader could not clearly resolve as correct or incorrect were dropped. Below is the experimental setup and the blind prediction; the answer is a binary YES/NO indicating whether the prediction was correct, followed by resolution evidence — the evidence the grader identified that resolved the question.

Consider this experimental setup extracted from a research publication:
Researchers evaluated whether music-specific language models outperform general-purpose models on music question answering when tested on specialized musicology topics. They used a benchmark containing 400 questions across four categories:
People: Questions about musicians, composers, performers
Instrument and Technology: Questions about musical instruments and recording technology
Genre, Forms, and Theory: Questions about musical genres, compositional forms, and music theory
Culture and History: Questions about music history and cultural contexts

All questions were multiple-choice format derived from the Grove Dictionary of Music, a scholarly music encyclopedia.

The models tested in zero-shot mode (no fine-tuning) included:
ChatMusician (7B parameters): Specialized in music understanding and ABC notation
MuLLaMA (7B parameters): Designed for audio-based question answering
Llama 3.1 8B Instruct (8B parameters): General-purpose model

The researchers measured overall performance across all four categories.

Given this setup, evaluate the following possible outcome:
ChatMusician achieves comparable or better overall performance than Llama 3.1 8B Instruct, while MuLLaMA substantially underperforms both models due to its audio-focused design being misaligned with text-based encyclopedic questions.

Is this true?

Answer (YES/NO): NO